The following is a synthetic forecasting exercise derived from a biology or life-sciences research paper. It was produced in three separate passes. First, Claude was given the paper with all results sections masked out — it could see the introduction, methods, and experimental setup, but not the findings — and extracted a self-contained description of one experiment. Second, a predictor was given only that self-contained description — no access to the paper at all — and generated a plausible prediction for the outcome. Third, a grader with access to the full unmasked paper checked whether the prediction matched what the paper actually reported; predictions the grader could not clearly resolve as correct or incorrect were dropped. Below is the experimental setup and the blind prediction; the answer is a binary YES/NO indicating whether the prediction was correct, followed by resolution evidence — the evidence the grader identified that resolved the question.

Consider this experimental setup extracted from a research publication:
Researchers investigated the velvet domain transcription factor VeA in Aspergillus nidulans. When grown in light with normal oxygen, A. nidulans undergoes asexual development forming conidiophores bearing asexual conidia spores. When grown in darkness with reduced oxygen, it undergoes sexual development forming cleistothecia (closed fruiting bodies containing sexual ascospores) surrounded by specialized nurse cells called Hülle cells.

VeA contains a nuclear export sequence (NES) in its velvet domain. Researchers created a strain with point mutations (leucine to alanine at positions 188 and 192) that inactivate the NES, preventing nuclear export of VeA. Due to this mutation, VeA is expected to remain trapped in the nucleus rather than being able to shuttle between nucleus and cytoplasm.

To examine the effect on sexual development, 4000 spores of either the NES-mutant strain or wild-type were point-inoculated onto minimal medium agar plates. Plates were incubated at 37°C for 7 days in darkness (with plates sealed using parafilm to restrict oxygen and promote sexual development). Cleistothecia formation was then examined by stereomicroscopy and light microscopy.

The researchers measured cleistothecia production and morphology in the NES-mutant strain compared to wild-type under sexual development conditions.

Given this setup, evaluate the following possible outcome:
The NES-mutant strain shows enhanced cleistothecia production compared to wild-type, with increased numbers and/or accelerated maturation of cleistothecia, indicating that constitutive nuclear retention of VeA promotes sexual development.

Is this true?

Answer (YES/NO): NO